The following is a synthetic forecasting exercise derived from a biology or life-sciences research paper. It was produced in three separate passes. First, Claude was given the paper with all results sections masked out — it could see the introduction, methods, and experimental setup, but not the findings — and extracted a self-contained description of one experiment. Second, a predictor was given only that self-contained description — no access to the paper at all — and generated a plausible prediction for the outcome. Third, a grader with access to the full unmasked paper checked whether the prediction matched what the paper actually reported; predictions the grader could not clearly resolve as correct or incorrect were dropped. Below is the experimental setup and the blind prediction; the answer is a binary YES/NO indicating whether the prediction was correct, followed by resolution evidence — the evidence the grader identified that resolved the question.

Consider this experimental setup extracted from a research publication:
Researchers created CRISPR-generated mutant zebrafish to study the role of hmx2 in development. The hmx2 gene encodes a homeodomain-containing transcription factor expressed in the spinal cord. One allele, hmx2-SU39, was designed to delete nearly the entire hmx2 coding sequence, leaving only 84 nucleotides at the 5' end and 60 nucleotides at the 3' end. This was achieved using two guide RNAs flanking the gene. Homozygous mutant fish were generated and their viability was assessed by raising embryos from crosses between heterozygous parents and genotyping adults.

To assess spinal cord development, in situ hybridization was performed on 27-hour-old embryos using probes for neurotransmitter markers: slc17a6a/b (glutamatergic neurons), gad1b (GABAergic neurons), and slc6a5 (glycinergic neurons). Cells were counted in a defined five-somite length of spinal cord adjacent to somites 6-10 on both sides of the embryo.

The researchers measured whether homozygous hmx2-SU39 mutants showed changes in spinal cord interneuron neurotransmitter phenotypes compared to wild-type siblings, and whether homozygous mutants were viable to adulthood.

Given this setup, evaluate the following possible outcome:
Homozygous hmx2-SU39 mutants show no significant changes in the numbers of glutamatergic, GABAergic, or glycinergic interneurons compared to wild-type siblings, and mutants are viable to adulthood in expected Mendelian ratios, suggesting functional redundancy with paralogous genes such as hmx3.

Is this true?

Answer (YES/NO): NO